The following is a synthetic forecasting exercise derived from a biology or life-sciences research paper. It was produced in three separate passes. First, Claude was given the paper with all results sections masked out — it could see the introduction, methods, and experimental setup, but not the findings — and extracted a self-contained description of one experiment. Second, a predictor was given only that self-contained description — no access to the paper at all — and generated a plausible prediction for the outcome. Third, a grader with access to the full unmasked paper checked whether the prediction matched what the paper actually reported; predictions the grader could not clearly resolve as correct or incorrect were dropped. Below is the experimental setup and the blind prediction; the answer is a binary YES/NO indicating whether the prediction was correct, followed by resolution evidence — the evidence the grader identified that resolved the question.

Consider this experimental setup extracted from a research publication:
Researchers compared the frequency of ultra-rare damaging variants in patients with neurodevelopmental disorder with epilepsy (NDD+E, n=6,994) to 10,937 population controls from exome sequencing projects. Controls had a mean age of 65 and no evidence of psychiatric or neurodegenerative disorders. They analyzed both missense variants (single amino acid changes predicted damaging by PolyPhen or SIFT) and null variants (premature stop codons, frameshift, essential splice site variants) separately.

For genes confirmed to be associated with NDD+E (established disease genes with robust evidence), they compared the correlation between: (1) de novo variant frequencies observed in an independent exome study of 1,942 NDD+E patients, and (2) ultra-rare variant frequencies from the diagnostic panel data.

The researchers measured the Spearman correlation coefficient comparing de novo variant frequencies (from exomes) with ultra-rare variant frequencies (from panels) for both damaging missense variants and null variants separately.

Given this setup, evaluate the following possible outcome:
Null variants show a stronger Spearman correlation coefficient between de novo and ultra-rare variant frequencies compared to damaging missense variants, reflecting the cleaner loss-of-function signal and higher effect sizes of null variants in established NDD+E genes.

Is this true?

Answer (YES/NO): NO